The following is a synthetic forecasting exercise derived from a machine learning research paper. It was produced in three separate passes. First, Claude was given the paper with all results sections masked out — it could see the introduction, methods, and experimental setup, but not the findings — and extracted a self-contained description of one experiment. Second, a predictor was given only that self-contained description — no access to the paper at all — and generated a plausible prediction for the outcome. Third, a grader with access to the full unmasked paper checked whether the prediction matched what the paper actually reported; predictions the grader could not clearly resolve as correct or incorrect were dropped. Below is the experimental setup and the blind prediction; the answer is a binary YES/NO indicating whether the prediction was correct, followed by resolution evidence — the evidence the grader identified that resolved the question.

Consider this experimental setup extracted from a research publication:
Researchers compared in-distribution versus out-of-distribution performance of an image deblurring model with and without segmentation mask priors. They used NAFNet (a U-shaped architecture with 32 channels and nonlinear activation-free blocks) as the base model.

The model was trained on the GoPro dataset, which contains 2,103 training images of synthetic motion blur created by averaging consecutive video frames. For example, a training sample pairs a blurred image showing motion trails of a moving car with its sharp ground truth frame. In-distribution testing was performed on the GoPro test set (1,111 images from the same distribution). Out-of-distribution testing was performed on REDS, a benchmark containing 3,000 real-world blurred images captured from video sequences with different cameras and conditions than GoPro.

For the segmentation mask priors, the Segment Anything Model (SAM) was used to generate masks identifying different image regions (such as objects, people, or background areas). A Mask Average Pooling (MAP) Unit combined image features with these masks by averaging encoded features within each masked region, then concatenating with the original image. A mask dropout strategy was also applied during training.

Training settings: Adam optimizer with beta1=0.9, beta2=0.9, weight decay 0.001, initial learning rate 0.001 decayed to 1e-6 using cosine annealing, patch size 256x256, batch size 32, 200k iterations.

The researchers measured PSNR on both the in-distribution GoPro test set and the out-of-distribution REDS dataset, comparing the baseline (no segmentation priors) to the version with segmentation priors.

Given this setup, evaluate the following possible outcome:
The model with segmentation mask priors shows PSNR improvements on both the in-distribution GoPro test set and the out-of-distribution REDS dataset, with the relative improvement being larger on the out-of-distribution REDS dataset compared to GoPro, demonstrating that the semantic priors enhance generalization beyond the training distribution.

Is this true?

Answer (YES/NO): NO